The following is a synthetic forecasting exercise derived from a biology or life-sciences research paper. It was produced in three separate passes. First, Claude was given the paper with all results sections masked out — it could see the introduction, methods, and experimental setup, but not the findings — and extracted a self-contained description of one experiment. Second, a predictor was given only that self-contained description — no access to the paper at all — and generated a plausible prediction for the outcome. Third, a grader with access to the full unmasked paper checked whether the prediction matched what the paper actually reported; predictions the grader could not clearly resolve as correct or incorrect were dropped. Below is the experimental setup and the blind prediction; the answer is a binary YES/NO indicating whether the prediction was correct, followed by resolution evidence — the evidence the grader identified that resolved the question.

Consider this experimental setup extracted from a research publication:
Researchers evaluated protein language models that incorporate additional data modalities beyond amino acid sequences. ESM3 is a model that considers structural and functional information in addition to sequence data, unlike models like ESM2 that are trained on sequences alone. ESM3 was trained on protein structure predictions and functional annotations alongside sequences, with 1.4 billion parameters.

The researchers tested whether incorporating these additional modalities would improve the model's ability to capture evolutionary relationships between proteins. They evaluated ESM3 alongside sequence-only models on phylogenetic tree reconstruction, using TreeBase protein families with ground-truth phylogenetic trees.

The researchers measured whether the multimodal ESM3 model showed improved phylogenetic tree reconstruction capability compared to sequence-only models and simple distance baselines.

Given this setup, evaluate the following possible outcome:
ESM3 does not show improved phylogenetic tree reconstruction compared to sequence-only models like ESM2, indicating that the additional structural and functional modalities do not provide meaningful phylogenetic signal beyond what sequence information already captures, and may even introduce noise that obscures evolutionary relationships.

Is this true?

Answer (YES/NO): YES